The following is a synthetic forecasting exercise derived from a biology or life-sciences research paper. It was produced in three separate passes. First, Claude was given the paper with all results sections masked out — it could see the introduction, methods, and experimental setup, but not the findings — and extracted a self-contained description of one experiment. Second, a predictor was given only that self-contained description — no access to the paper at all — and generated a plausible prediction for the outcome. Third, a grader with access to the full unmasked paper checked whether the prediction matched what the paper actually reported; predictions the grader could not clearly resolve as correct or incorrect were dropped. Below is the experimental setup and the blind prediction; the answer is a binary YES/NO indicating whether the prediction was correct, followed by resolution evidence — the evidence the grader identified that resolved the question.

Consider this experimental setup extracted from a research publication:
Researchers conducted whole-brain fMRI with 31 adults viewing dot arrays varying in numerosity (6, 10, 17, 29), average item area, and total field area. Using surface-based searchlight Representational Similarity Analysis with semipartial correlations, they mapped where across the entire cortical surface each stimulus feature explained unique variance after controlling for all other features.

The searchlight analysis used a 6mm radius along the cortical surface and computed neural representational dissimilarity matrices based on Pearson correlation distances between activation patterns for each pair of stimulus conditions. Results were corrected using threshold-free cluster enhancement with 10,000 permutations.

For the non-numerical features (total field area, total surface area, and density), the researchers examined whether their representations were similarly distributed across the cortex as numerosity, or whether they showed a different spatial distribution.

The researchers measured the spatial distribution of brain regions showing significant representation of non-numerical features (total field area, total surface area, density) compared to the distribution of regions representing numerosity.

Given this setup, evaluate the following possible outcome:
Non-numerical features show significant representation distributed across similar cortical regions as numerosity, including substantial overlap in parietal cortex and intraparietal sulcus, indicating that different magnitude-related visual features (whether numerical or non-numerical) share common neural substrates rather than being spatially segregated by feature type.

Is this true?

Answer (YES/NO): NO